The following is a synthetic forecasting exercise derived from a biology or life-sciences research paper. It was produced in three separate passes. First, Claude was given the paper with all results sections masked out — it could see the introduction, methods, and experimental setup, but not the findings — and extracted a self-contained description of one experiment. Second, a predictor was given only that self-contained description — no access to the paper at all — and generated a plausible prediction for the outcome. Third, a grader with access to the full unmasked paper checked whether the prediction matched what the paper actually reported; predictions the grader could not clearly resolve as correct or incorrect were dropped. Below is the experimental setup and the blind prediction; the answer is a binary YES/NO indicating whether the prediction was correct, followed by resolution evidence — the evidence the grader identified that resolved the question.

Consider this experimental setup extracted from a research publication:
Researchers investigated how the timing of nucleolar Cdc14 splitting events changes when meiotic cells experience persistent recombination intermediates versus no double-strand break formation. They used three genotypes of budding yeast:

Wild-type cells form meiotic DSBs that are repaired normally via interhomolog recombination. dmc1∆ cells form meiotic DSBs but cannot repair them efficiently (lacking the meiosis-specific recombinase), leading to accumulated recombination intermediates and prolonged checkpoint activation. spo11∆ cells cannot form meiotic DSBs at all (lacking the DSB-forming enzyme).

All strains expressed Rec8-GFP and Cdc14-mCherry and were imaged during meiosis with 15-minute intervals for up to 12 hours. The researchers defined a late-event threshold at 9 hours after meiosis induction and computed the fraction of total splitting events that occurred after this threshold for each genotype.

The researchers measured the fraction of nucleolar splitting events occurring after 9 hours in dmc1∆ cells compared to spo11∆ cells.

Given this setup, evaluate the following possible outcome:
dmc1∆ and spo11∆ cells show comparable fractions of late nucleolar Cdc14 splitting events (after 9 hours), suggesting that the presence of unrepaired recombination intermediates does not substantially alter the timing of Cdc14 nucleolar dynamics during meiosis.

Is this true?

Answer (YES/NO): YES